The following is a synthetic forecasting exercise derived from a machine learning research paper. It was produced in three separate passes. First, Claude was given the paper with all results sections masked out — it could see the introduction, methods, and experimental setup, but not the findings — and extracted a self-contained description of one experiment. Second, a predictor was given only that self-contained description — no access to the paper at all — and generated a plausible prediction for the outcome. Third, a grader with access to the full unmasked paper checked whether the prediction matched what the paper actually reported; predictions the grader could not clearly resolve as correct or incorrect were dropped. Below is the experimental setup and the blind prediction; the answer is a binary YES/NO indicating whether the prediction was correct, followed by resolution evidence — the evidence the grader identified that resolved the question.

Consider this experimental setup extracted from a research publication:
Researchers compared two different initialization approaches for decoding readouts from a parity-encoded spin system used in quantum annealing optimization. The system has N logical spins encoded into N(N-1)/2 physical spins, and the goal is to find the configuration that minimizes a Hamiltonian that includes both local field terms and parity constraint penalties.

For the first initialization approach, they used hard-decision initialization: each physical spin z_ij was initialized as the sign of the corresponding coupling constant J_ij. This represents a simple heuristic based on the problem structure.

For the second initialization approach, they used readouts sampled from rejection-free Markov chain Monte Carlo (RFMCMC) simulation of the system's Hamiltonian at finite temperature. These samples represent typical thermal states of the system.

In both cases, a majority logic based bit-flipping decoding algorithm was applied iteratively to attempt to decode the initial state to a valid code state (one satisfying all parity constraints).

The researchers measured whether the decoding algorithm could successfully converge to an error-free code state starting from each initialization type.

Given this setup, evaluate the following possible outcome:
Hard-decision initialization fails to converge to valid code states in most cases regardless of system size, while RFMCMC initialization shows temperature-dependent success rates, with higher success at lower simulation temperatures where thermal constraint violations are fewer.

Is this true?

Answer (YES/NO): NO